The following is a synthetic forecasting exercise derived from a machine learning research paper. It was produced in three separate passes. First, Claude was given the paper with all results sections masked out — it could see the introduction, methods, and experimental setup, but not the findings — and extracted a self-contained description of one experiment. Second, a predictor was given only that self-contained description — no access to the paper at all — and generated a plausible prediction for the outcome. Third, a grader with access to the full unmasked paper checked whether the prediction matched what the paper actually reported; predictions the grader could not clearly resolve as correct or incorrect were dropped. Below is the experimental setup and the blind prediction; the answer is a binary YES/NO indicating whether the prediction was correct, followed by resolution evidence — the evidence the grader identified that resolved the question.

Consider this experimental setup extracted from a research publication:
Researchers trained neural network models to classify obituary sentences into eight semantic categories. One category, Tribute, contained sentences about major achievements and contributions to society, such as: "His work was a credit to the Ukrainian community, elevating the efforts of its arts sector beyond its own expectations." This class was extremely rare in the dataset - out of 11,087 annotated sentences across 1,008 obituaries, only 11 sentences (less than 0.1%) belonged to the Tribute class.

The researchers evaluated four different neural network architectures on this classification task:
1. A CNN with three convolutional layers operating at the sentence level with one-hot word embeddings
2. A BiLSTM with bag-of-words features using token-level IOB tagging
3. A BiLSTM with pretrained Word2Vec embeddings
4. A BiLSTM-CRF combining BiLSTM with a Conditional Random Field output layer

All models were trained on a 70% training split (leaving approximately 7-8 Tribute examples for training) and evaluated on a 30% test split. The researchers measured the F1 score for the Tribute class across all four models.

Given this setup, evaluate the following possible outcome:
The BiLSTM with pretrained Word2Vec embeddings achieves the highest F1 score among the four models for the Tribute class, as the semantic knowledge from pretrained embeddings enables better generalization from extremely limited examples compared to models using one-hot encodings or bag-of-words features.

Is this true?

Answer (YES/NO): NO